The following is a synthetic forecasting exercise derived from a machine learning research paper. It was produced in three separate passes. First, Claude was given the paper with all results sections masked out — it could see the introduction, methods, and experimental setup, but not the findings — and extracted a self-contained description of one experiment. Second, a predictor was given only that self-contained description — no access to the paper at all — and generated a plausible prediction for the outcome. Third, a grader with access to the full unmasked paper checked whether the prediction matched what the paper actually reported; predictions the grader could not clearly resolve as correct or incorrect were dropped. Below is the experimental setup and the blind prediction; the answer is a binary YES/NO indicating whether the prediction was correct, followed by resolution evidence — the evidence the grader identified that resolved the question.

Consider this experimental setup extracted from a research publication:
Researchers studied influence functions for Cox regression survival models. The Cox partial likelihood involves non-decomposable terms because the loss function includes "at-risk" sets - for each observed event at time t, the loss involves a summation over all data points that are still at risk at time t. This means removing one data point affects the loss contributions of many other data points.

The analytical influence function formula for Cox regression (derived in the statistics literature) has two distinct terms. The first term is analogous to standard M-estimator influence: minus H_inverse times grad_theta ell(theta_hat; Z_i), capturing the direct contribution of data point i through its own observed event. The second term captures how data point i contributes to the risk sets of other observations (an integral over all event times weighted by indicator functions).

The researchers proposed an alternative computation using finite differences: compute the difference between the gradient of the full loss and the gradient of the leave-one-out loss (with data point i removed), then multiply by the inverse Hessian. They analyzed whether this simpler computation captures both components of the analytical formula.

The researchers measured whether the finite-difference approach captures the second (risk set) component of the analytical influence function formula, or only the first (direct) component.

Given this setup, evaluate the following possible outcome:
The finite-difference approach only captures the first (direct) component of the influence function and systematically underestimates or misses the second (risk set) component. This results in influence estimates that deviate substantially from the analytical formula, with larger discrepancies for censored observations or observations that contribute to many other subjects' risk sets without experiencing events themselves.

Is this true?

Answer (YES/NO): NO